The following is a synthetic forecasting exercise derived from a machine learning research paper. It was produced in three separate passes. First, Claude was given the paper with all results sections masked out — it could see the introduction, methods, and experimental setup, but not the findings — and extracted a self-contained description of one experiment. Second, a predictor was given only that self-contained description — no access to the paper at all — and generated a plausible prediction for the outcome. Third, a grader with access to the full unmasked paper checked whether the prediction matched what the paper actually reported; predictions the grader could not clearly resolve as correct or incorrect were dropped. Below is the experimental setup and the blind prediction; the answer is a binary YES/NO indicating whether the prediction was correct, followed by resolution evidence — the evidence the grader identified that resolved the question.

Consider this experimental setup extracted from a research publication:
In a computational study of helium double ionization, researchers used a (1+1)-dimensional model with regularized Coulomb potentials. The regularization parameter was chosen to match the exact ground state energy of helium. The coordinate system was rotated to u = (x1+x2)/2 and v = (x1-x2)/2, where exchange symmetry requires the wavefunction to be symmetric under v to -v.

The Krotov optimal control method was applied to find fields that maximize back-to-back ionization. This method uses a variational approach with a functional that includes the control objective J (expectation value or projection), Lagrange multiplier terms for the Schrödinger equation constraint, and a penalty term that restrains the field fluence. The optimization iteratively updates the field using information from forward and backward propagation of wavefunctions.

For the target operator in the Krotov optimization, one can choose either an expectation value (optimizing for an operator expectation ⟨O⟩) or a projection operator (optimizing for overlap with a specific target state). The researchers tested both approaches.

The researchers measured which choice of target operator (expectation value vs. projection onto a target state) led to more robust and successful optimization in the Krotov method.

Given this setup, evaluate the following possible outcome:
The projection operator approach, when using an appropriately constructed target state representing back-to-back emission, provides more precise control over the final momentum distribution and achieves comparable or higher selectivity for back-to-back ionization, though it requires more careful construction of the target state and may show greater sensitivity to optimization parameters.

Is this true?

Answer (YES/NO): NO